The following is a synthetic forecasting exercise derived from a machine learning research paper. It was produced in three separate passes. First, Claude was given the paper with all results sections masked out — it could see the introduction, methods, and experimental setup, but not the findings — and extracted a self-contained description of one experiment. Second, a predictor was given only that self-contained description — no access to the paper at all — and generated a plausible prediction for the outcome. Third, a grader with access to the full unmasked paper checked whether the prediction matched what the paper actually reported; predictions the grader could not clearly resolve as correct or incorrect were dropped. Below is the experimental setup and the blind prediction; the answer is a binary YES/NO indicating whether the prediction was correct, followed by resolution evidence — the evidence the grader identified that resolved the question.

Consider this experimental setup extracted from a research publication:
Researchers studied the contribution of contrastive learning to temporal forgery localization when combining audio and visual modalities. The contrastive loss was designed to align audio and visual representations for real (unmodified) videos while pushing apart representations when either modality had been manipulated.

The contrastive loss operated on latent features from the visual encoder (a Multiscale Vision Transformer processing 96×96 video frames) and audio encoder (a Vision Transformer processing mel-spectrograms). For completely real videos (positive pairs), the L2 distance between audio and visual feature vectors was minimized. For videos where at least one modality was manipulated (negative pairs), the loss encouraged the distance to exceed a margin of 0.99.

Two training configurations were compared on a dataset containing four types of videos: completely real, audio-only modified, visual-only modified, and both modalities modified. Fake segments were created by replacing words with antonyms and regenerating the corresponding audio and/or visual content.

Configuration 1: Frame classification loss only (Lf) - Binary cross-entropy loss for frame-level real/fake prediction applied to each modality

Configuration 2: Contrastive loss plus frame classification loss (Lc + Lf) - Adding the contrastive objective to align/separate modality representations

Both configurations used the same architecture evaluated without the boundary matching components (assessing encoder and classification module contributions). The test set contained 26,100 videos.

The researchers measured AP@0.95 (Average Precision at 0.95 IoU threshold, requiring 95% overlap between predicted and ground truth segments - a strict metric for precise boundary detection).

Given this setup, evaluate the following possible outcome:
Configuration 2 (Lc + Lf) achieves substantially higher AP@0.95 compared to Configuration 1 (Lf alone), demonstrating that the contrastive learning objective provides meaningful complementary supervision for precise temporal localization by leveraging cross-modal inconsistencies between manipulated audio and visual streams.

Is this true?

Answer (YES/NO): NO